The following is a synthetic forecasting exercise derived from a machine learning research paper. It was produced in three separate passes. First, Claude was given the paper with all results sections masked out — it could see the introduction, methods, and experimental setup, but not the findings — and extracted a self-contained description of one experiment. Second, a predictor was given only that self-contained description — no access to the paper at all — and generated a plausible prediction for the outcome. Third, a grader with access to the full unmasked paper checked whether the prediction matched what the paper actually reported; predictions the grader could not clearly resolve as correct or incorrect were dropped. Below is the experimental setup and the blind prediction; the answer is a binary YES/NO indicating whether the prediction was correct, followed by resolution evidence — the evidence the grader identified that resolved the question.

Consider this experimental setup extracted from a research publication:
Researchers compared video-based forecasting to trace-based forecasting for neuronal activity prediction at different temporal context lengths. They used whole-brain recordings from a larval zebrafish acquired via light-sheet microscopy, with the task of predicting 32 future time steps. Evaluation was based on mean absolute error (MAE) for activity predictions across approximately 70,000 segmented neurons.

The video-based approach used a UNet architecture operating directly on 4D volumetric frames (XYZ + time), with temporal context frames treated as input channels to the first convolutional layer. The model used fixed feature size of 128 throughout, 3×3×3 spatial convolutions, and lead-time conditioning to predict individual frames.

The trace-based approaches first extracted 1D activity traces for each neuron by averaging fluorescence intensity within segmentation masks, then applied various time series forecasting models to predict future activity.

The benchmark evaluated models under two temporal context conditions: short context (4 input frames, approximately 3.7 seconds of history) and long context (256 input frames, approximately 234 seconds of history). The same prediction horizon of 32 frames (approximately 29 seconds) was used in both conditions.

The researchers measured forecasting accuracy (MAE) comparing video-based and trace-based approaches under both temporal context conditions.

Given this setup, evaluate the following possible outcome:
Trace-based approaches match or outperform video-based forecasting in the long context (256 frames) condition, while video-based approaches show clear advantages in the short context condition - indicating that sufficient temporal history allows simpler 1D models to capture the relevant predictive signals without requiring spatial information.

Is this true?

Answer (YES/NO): YES